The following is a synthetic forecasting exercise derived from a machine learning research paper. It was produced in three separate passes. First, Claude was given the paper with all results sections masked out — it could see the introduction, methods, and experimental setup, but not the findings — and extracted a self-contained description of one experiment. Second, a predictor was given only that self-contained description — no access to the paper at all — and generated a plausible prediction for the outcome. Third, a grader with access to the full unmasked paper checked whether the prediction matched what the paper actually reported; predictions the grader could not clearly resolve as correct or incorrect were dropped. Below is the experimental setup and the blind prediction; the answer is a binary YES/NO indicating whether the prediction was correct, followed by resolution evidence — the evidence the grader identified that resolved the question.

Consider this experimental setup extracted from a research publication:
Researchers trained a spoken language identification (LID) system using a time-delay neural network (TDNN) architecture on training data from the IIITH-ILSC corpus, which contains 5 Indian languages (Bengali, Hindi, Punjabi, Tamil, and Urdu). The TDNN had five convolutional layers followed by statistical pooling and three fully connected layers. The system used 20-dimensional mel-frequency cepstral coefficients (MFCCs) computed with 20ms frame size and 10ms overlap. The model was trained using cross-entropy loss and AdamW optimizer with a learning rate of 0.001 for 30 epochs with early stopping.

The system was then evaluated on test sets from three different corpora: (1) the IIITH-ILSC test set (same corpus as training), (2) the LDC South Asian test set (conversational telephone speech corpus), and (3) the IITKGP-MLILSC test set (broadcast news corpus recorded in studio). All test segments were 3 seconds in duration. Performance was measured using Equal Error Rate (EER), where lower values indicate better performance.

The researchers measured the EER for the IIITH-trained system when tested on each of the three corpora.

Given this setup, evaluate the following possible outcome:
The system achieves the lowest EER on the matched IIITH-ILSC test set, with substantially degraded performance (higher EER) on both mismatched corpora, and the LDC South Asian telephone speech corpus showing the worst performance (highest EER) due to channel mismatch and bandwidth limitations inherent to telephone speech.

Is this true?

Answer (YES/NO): NO